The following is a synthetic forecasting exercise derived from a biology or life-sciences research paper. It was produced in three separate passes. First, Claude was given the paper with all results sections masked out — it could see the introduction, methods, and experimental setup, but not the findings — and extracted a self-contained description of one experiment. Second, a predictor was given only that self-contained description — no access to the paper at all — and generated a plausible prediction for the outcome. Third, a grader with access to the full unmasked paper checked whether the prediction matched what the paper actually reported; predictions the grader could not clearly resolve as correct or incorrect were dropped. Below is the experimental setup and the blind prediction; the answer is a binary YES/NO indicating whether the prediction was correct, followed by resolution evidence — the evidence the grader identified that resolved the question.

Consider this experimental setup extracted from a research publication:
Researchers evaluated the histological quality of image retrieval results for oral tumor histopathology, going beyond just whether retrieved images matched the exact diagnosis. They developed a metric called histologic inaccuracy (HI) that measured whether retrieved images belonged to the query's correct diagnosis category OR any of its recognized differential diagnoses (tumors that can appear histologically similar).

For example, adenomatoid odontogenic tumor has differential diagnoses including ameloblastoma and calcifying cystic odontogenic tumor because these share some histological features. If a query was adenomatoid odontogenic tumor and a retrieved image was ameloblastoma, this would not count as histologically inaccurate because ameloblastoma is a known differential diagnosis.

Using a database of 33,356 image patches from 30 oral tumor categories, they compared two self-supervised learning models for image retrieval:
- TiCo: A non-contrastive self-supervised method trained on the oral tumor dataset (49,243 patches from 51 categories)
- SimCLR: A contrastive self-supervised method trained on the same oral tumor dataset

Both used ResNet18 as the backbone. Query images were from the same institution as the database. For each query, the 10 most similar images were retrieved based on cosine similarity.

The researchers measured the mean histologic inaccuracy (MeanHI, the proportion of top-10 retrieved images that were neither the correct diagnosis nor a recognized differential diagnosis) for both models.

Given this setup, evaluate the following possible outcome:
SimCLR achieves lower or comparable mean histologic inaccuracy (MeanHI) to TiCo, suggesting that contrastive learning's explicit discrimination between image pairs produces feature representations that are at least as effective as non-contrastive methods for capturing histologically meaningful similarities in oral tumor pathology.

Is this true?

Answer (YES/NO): YES